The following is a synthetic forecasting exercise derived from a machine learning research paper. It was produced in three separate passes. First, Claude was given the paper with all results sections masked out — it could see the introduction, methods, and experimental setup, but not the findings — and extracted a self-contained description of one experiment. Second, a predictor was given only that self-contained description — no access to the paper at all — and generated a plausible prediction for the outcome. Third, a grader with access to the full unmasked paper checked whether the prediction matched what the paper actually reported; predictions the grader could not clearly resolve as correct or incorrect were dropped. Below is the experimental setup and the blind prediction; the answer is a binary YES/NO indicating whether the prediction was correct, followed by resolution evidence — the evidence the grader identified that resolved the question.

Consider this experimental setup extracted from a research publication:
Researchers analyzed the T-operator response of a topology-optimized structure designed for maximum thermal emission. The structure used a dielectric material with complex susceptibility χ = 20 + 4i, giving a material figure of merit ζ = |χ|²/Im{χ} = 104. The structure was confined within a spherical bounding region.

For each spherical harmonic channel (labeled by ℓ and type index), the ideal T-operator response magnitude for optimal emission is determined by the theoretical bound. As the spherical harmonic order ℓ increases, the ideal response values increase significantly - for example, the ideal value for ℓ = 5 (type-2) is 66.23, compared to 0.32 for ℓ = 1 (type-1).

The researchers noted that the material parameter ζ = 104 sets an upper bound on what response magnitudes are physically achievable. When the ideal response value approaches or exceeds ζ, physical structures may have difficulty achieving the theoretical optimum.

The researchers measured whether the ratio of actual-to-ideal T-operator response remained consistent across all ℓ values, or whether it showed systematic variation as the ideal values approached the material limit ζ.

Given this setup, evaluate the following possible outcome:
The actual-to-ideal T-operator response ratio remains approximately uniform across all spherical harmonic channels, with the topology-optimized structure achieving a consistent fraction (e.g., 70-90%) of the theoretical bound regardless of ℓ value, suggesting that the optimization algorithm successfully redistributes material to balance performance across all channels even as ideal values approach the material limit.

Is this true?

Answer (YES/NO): NO